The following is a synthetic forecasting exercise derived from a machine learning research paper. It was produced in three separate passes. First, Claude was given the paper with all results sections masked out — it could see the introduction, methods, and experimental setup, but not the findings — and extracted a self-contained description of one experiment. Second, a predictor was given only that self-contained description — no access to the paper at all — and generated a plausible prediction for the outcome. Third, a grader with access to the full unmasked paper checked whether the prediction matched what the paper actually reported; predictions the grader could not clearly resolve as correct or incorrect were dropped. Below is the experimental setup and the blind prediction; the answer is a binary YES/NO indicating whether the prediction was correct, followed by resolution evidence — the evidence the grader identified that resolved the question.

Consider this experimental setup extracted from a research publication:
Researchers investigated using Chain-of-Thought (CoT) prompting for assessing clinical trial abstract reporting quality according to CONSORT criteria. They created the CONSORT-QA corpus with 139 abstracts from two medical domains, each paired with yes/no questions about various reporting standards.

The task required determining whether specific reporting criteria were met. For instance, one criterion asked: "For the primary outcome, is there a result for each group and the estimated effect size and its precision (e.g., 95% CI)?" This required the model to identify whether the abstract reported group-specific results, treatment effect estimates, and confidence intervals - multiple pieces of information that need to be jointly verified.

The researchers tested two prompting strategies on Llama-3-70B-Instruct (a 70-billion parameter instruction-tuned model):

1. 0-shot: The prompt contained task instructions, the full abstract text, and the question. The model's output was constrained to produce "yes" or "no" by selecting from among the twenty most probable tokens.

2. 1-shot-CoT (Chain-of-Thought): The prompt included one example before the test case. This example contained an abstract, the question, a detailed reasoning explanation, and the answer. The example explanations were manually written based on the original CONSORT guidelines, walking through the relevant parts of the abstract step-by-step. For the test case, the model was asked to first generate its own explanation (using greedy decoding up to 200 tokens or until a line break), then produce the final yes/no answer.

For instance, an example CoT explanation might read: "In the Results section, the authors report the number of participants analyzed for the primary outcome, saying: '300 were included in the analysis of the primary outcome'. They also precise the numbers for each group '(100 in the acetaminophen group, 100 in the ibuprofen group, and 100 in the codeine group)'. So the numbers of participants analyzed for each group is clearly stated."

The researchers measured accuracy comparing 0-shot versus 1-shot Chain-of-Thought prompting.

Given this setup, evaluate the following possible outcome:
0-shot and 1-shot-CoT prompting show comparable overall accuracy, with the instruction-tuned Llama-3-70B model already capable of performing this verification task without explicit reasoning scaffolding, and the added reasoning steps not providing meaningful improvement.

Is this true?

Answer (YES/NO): NO